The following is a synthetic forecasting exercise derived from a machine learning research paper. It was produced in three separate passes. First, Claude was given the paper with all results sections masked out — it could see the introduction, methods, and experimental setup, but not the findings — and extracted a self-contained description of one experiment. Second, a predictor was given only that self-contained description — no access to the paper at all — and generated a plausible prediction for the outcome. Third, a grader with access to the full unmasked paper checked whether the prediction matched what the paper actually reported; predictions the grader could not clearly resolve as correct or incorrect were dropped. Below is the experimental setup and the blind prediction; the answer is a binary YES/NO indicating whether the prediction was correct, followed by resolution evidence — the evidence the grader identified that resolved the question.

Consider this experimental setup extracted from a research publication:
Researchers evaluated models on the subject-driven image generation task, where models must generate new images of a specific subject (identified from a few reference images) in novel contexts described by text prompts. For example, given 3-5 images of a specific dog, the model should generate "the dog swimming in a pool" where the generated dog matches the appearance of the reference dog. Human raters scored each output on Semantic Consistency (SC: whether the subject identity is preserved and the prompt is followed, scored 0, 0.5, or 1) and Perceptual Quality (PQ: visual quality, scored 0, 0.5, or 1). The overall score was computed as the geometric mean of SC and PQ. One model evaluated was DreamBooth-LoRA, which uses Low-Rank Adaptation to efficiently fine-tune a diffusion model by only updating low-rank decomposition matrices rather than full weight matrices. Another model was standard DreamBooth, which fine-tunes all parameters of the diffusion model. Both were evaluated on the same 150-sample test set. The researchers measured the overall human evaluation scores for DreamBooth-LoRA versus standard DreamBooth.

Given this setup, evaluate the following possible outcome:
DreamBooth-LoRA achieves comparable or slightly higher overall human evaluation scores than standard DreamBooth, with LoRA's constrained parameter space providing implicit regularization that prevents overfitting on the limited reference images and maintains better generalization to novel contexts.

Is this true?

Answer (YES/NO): NO